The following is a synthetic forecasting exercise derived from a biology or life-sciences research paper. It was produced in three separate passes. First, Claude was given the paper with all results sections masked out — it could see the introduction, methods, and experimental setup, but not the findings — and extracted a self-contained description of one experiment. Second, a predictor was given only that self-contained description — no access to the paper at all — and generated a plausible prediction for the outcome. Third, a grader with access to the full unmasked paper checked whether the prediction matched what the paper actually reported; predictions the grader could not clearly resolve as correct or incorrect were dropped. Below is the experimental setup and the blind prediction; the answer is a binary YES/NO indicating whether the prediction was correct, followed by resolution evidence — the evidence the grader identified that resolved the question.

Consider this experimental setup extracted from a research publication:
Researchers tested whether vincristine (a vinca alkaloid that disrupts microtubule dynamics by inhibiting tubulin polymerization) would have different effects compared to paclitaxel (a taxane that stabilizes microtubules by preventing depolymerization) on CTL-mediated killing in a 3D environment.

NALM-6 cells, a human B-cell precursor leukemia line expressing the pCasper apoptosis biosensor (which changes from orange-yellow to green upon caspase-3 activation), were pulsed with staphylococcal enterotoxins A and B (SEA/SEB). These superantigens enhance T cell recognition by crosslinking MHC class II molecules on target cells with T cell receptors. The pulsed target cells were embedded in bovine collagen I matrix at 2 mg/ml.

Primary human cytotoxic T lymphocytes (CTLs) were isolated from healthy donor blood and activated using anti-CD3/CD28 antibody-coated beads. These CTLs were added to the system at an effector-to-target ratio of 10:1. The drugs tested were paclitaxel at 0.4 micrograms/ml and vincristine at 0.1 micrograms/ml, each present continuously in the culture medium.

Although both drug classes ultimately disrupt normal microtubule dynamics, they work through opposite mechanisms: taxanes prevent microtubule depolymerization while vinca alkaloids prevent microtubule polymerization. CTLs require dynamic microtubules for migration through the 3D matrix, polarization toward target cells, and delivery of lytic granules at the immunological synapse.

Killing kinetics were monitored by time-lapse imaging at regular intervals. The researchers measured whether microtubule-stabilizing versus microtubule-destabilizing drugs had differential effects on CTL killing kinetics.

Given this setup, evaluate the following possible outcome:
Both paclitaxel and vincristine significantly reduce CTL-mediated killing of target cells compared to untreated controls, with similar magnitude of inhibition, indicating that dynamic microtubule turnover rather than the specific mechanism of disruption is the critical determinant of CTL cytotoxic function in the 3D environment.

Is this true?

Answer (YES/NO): NO